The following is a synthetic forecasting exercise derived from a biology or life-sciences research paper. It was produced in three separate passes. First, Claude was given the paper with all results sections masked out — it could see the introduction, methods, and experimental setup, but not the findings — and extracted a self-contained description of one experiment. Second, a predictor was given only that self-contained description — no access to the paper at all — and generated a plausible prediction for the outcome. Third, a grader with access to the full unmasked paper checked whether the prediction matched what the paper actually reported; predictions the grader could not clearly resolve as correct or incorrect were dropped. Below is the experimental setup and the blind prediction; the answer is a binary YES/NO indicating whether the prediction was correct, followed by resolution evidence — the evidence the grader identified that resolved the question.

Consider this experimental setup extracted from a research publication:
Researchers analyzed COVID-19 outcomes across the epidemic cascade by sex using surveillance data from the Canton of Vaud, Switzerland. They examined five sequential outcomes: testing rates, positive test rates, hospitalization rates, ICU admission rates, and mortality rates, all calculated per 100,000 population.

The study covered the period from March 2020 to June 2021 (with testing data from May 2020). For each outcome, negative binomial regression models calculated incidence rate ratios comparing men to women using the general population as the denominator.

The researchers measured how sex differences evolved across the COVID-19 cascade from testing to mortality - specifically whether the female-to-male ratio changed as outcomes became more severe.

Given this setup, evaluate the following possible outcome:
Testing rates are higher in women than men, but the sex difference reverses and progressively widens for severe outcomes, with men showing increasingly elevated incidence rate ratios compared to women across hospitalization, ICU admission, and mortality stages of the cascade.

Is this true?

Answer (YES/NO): NO